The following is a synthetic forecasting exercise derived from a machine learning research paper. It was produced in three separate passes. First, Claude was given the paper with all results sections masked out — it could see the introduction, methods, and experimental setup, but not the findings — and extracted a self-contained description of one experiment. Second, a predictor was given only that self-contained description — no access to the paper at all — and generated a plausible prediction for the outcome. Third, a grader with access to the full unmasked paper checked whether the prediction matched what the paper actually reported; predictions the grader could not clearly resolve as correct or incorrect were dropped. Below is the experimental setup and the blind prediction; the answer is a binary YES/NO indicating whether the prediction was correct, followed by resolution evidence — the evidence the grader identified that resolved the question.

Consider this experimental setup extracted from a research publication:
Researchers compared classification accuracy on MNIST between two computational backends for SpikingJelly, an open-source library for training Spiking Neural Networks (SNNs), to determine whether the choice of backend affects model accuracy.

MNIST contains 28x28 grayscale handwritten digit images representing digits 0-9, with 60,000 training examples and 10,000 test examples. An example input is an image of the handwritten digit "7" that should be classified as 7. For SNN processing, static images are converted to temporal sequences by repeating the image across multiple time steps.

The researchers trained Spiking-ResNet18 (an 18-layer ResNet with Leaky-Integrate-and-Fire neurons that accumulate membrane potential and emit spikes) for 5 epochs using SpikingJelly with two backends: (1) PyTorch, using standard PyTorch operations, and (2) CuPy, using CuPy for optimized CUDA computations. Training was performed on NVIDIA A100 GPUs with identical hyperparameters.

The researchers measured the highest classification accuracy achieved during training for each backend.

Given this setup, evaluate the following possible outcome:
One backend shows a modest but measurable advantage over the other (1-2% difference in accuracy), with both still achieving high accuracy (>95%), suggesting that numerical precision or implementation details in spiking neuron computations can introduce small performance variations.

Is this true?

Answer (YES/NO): NO